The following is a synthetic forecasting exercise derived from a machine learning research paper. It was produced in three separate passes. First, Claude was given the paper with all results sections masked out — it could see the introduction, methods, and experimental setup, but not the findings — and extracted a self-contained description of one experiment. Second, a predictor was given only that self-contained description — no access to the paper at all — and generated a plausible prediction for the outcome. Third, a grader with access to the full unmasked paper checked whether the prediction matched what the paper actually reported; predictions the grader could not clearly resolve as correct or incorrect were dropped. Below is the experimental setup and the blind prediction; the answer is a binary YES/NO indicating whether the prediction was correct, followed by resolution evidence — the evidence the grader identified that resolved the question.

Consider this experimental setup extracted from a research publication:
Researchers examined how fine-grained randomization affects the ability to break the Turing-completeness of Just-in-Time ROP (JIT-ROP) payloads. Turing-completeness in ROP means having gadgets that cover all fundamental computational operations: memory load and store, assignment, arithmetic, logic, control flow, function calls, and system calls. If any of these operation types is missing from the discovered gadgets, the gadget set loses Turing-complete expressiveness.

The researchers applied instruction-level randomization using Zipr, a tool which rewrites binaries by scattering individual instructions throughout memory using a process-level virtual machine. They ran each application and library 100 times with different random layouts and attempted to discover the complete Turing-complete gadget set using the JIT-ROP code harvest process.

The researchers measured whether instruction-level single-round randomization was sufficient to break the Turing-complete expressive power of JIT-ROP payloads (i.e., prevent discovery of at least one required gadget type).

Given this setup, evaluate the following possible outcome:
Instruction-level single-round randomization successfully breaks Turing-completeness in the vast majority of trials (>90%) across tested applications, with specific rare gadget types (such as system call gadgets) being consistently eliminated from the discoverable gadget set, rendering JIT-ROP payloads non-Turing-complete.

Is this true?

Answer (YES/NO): NO